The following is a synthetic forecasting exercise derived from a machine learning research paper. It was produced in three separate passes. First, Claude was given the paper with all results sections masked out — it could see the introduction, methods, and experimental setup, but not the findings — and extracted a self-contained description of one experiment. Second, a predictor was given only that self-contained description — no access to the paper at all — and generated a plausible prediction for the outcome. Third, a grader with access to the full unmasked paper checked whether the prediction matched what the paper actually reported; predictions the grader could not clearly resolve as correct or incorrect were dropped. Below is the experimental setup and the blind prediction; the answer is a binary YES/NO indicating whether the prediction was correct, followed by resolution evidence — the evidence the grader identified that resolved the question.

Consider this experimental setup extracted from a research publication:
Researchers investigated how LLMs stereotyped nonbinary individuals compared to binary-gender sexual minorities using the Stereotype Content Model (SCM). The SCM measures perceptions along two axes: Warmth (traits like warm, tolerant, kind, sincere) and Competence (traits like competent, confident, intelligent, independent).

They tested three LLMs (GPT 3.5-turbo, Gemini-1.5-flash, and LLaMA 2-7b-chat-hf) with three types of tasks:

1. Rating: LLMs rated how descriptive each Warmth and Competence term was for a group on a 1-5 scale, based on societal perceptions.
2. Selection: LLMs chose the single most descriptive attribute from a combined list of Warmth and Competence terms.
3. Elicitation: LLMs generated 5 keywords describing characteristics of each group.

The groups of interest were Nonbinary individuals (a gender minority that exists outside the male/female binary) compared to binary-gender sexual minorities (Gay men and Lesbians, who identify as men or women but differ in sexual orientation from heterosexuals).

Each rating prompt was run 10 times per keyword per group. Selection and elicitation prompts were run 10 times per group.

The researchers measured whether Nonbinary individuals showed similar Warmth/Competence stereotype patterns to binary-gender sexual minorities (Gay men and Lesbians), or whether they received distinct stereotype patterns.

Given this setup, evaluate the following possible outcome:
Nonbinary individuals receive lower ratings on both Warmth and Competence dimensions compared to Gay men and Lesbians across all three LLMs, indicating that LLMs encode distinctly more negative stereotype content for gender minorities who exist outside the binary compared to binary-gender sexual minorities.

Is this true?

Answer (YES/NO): NO